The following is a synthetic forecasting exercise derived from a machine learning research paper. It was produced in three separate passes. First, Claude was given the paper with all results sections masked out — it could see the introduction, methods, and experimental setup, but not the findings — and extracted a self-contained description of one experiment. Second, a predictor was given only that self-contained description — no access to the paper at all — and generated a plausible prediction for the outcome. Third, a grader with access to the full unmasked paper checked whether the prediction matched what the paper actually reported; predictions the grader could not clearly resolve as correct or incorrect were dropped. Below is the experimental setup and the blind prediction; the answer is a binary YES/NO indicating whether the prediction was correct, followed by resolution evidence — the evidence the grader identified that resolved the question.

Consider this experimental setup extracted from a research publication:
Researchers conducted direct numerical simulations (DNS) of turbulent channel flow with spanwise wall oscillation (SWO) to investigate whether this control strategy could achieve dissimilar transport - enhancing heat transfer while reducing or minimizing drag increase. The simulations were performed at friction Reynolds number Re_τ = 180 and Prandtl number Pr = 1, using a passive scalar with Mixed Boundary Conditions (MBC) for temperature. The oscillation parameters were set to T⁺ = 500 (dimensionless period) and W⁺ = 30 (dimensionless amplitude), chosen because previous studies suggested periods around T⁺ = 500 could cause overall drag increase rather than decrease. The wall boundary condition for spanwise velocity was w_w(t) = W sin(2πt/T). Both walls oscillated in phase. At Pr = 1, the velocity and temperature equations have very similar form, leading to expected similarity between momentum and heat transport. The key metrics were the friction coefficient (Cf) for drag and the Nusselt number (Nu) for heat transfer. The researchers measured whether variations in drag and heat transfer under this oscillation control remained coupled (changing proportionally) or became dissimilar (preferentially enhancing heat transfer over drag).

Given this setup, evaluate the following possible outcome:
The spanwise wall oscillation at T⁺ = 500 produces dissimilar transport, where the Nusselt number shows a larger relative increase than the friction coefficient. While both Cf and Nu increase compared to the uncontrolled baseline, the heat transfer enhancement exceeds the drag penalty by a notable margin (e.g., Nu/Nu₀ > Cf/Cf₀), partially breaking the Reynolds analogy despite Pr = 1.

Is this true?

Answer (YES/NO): YES